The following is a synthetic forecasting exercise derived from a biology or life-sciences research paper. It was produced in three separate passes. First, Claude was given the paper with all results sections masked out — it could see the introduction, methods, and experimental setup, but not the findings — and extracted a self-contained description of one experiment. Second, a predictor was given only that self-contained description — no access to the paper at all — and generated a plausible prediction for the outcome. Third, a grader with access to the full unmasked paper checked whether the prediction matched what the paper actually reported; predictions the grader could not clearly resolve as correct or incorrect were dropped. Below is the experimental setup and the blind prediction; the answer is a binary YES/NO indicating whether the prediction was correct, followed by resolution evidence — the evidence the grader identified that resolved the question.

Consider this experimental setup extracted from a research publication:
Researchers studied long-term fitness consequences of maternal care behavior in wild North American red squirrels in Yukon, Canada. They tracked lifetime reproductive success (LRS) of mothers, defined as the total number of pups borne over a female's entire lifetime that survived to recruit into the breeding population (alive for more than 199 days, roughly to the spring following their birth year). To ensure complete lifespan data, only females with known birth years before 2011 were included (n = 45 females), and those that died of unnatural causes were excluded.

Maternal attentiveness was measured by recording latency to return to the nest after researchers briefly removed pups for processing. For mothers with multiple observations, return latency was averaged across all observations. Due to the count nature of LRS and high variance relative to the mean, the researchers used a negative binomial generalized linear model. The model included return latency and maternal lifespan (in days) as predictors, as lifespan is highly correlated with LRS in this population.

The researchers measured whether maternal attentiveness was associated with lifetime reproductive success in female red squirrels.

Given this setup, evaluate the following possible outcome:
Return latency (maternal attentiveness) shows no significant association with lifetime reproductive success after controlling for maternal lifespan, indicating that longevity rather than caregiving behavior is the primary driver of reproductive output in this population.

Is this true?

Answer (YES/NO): NO